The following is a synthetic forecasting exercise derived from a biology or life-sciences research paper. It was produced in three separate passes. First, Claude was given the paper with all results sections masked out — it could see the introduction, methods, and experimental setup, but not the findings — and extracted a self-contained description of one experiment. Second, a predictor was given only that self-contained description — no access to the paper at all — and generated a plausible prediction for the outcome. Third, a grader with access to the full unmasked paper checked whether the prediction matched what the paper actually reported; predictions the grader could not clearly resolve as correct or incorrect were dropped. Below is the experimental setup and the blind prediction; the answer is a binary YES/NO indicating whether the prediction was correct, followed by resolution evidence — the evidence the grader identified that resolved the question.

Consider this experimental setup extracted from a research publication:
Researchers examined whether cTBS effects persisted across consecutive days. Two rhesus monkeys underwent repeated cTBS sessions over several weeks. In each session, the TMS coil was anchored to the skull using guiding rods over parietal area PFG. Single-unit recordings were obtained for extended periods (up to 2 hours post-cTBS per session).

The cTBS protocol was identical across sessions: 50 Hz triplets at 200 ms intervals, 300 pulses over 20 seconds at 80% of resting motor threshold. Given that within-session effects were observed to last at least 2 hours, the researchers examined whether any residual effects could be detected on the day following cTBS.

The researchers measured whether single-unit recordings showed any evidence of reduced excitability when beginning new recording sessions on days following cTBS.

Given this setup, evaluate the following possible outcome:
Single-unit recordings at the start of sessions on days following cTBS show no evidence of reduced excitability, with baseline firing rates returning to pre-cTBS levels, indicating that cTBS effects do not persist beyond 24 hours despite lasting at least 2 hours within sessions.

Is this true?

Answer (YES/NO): YES